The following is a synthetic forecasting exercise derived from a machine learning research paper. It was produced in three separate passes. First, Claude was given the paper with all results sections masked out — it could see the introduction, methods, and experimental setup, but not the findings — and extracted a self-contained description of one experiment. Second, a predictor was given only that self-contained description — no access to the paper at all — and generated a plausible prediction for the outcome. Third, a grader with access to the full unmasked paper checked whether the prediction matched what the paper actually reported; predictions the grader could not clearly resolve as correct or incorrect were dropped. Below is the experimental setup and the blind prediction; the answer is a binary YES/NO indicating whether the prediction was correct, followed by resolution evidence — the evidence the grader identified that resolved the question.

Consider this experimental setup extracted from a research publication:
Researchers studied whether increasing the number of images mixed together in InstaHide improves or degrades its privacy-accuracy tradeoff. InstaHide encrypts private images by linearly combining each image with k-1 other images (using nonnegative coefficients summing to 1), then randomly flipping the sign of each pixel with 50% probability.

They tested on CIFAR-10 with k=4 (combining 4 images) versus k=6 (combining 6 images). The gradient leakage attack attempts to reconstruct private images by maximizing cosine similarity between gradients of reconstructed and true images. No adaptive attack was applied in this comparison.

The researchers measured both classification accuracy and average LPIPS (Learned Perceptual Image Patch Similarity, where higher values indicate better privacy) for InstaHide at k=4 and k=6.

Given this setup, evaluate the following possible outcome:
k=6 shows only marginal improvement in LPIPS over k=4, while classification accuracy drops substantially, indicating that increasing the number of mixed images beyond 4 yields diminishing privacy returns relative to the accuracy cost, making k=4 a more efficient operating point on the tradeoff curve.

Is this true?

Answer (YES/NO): NO